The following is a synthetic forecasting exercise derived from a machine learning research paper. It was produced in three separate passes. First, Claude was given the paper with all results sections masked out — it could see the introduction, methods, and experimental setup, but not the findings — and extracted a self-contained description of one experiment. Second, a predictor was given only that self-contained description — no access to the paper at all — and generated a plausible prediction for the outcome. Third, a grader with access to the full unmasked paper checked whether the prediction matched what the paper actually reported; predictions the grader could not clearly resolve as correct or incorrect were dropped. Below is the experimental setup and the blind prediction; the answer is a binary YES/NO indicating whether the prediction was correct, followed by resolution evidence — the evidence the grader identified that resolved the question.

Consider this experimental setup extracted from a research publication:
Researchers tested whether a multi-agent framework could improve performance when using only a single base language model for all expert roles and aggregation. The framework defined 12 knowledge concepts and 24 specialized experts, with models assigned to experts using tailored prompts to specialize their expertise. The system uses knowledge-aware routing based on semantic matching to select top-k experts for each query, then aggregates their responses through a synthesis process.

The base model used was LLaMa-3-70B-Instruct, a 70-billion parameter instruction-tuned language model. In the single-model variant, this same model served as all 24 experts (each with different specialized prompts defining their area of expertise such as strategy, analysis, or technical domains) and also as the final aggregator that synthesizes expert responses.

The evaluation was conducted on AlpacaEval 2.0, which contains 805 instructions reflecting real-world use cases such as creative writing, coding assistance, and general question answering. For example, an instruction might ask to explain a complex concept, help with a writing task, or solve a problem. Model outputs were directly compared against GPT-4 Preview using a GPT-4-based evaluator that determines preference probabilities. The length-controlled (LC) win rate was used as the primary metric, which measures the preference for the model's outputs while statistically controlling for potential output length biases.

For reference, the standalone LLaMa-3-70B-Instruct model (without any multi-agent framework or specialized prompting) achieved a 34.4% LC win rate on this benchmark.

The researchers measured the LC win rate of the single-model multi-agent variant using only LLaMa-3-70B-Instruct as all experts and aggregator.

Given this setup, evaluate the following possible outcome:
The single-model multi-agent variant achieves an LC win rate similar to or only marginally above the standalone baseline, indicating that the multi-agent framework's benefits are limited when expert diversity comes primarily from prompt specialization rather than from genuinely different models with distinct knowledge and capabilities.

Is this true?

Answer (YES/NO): YES